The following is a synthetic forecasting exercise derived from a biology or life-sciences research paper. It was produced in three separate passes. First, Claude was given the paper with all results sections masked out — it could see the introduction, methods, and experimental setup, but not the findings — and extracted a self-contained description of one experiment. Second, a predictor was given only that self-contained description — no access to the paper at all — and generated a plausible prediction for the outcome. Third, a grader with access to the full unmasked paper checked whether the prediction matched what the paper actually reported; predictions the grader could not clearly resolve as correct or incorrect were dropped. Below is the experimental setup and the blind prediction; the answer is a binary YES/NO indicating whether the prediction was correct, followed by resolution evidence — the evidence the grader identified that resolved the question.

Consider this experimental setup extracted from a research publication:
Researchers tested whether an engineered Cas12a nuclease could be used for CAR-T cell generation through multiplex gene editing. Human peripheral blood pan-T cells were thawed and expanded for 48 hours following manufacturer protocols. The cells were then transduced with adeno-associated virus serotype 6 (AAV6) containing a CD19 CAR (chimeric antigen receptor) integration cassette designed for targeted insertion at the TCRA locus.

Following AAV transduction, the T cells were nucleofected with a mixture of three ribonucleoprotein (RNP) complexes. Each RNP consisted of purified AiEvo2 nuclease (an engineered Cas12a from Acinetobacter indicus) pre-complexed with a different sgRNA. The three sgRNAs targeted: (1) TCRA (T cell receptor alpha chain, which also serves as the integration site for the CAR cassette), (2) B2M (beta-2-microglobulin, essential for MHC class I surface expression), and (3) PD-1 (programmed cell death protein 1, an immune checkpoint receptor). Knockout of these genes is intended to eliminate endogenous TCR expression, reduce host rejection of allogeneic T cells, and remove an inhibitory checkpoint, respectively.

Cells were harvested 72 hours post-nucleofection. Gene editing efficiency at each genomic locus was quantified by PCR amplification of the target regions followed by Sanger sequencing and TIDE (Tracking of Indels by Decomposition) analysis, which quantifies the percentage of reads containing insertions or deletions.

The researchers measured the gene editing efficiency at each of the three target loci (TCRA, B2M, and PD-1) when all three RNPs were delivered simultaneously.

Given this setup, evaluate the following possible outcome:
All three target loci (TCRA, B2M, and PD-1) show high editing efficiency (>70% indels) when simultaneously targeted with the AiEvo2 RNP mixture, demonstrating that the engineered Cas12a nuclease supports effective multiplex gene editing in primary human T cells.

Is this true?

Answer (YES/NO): YES